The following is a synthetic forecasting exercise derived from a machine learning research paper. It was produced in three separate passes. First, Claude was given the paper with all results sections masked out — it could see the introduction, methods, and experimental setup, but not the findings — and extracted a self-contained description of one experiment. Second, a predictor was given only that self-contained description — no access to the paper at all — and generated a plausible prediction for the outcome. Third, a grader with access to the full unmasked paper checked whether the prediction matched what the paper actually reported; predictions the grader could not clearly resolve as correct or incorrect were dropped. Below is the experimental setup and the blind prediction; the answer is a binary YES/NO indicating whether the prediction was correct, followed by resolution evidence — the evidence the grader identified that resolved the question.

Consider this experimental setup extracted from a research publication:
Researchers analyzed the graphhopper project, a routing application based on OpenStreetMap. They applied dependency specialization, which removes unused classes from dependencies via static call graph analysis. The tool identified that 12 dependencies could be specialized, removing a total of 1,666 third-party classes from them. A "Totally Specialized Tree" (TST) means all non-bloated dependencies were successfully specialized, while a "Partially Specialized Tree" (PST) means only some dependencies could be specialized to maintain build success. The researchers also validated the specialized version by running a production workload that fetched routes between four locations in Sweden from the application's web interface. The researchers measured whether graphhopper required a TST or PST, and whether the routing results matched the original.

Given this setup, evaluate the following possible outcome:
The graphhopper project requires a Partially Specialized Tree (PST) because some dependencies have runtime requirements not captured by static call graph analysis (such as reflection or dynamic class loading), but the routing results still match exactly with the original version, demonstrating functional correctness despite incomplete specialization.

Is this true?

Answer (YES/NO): YES